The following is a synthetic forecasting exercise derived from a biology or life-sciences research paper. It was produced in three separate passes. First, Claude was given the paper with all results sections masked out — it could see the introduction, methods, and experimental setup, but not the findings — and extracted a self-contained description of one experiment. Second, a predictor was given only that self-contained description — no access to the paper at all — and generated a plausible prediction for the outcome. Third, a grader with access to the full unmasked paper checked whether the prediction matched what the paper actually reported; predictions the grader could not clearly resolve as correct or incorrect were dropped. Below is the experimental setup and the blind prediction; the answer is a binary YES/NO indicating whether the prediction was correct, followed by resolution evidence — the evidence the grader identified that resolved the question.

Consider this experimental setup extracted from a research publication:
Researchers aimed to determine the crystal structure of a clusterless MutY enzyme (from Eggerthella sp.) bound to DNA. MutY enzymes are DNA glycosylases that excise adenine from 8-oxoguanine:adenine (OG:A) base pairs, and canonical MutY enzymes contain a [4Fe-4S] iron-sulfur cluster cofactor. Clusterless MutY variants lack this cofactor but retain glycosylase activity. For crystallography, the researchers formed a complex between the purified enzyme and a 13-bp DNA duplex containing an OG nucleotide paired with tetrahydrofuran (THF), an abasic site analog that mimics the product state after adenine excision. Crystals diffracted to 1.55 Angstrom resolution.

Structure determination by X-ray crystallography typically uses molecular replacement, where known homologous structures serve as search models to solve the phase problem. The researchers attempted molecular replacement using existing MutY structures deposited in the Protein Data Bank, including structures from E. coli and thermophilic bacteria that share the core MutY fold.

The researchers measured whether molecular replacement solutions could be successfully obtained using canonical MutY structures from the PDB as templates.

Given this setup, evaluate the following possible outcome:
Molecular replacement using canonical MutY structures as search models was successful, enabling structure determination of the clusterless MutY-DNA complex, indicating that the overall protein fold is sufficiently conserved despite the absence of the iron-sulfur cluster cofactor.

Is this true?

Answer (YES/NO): NO